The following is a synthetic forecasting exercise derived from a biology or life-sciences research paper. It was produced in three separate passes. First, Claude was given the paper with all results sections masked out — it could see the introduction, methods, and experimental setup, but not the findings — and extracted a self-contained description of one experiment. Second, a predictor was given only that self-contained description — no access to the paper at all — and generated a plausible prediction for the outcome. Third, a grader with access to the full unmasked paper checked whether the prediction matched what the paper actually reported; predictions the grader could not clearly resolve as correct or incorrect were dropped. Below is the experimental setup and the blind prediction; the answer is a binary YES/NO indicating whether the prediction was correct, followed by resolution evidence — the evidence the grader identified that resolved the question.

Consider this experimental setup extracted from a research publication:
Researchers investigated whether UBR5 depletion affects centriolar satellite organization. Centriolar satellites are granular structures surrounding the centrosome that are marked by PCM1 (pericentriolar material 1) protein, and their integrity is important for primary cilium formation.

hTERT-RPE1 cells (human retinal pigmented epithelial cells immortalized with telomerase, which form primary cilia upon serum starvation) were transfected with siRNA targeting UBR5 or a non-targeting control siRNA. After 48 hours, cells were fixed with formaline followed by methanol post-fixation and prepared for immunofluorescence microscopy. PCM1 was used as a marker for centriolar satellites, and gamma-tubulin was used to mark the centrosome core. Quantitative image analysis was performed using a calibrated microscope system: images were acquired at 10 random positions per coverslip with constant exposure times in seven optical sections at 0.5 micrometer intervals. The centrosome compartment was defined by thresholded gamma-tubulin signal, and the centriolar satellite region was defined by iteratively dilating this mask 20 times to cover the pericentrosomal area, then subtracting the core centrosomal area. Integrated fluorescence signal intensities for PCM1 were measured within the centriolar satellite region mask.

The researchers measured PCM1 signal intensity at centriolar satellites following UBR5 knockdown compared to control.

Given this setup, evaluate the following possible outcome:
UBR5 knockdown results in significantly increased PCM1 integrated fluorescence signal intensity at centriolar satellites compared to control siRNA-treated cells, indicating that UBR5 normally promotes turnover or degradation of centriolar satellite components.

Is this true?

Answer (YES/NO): NO